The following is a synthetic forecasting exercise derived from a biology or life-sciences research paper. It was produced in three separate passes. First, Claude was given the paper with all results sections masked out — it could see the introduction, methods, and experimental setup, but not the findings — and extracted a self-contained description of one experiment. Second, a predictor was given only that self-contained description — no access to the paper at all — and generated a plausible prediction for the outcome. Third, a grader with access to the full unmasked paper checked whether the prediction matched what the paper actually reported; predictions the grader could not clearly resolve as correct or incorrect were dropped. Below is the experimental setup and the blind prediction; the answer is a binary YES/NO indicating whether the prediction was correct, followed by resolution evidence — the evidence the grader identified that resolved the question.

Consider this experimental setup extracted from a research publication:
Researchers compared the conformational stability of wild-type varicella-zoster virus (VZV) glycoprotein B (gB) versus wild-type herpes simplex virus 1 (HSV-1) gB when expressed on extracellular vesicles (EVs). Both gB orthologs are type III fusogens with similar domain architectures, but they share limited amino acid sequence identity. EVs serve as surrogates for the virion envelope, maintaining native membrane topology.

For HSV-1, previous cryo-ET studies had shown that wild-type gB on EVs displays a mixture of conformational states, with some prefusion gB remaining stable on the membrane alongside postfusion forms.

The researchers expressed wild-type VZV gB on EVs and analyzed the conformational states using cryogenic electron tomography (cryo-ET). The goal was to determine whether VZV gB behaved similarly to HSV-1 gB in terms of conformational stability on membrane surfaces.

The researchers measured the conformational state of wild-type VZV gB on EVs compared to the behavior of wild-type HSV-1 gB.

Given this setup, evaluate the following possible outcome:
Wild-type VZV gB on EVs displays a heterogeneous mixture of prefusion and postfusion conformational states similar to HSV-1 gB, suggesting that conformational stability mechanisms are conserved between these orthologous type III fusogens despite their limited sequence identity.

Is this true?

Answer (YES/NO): NO